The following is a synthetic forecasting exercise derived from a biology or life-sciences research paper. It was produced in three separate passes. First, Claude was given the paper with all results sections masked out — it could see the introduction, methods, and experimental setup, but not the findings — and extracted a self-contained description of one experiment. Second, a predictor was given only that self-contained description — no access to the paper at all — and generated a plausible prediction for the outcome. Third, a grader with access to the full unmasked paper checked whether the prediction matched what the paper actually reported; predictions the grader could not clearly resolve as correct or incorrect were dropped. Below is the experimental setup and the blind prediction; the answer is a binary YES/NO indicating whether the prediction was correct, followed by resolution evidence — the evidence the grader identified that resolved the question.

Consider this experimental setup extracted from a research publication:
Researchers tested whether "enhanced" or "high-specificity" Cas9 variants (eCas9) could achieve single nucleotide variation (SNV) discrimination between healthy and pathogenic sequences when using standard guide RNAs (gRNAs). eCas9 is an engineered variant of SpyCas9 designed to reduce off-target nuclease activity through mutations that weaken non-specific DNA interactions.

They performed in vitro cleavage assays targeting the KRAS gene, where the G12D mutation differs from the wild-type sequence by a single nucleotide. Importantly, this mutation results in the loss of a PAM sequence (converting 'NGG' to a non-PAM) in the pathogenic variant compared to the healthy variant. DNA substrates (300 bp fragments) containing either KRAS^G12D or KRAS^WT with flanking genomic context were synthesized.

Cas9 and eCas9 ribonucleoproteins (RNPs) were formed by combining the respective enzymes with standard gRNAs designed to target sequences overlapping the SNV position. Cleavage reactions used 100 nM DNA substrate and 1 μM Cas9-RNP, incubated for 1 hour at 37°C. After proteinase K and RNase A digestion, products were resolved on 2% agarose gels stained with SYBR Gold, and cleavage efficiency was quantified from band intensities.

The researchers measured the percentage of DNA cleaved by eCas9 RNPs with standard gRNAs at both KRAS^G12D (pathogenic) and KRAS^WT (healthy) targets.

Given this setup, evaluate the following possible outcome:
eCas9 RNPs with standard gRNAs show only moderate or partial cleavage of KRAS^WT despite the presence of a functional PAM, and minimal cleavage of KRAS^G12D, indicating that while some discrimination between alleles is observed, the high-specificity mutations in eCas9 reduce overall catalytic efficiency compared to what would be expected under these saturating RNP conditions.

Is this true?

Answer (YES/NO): NO